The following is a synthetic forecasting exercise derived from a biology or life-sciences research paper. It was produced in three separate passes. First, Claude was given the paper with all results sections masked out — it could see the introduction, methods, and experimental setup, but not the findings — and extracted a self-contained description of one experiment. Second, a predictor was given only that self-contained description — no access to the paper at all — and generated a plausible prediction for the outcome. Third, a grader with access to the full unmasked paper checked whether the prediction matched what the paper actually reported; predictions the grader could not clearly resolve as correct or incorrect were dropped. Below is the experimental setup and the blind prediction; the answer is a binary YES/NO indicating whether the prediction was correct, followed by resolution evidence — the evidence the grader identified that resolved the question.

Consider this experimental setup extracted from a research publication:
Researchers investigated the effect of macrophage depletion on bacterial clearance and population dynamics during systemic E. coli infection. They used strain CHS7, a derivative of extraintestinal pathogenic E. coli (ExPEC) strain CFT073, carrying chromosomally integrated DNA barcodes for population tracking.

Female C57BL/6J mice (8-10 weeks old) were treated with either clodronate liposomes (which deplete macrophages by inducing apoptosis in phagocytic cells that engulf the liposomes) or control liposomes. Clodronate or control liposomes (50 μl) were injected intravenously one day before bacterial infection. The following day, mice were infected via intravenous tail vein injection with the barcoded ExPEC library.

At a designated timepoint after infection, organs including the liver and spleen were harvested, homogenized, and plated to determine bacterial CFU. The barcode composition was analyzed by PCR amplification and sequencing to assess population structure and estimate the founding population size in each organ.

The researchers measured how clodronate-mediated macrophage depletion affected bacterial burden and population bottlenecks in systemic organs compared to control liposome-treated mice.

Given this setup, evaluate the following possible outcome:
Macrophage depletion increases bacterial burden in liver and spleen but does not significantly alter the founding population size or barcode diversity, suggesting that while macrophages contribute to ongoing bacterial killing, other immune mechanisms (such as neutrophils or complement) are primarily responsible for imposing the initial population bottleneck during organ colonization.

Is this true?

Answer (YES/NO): NO